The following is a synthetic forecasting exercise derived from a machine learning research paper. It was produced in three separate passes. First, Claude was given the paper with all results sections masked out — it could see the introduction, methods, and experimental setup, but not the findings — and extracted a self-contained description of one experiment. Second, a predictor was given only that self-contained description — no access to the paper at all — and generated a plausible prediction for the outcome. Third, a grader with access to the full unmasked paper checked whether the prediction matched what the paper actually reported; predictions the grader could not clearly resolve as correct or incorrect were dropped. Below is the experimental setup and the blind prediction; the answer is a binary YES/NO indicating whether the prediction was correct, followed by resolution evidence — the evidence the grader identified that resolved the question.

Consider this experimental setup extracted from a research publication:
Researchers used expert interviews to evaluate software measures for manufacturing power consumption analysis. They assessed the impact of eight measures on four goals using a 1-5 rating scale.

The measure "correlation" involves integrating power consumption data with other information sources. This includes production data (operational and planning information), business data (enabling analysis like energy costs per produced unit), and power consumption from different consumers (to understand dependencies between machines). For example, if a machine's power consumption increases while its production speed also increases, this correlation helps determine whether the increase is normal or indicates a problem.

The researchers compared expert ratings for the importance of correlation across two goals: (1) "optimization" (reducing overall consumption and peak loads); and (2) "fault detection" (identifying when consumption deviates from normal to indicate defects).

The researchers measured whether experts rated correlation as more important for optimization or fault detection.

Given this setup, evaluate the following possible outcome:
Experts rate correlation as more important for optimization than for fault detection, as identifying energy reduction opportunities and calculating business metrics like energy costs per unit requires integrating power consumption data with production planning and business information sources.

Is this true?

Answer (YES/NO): NO